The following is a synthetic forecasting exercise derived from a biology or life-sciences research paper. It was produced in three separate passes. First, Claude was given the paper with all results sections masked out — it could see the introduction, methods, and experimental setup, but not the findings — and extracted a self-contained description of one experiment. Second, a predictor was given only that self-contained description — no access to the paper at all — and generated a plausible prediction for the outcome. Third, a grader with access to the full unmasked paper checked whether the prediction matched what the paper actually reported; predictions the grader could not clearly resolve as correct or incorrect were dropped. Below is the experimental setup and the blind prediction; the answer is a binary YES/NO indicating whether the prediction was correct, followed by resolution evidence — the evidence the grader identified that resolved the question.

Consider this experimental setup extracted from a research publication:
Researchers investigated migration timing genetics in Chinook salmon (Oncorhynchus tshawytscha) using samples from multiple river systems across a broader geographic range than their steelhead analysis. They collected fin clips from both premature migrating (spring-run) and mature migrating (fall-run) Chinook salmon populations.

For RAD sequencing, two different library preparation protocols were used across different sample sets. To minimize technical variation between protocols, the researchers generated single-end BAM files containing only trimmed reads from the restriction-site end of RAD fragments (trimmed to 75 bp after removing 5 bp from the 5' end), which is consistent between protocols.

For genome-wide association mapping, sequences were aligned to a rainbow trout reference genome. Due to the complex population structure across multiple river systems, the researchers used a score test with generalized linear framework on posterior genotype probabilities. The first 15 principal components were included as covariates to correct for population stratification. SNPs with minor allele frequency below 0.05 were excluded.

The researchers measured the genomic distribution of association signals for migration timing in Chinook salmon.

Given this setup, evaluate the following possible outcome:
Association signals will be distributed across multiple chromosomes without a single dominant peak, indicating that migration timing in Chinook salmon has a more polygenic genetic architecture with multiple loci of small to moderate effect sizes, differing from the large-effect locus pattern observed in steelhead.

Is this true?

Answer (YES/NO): NO